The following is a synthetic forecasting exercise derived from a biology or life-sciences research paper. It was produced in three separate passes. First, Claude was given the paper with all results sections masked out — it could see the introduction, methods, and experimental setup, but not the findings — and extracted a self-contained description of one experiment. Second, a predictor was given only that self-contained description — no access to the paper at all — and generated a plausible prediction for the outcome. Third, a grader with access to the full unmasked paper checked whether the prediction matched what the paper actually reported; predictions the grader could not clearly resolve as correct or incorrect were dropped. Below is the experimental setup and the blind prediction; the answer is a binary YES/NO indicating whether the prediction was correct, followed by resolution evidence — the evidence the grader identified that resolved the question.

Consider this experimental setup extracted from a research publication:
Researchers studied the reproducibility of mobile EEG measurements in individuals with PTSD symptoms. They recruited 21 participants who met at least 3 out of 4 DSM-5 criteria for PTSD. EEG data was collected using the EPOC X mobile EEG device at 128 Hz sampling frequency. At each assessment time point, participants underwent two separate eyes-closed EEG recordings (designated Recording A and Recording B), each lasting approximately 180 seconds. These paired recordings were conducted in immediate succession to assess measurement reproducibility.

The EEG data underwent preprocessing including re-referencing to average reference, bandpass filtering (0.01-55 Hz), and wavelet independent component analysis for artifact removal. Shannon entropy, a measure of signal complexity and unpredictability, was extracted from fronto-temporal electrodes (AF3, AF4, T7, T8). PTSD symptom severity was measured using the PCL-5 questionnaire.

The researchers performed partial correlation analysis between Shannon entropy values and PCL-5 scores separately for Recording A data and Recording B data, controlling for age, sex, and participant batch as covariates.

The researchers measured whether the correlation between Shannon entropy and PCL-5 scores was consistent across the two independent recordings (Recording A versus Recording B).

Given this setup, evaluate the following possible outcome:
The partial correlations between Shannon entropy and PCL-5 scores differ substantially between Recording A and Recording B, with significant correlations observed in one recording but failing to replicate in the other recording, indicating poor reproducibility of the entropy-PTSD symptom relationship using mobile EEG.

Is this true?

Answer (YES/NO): YES